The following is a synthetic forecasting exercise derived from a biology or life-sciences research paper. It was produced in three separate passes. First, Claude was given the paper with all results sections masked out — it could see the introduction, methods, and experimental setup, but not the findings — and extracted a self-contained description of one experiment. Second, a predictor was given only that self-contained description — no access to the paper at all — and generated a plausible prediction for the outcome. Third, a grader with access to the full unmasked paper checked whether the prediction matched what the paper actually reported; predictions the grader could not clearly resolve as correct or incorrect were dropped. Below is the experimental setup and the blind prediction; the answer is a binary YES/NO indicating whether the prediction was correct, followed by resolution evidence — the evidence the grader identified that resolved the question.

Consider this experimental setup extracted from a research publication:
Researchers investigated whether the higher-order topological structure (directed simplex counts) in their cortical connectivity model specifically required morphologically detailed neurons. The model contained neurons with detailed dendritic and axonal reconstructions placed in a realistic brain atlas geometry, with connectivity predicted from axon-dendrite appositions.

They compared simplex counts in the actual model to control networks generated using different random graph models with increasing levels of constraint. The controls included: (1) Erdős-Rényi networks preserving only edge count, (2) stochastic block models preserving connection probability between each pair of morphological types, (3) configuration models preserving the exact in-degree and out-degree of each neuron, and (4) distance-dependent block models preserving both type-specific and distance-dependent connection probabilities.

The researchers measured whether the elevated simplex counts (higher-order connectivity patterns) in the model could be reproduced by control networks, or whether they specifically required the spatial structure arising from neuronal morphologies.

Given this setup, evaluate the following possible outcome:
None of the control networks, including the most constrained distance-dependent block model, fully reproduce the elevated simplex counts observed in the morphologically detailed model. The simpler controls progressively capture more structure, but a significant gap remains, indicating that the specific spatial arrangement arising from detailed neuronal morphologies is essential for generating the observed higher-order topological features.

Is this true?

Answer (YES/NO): YES